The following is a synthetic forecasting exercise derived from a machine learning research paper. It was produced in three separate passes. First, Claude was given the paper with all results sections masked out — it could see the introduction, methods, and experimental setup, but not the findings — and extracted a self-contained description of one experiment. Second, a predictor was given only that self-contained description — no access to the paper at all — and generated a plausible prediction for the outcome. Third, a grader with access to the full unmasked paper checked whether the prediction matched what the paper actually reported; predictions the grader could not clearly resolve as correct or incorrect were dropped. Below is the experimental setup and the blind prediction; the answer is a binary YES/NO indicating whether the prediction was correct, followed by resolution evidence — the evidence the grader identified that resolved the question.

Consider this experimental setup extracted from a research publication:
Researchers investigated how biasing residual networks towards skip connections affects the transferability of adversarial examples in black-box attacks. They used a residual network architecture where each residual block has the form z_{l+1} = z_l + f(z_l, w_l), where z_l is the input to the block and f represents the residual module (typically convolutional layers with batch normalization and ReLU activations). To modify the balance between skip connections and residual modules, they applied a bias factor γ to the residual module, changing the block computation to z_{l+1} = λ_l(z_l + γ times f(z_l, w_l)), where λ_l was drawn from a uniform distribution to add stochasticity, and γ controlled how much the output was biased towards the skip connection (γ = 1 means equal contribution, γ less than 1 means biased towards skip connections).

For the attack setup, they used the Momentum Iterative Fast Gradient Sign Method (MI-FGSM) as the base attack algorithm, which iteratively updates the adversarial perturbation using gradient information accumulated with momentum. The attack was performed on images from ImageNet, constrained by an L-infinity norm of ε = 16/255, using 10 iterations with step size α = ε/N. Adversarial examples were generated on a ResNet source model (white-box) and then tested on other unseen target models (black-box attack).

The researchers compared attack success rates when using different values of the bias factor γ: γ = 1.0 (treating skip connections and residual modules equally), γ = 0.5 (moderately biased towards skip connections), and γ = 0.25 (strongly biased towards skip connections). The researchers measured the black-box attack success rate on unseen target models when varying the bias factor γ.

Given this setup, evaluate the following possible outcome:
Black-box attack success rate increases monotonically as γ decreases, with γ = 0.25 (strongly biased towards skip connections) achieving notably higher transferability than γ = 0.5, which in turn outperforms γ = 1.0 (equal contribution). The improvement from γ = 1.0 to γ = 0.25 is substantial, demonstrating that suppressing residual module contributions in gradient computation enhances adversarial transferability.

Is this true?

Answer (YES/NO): NO